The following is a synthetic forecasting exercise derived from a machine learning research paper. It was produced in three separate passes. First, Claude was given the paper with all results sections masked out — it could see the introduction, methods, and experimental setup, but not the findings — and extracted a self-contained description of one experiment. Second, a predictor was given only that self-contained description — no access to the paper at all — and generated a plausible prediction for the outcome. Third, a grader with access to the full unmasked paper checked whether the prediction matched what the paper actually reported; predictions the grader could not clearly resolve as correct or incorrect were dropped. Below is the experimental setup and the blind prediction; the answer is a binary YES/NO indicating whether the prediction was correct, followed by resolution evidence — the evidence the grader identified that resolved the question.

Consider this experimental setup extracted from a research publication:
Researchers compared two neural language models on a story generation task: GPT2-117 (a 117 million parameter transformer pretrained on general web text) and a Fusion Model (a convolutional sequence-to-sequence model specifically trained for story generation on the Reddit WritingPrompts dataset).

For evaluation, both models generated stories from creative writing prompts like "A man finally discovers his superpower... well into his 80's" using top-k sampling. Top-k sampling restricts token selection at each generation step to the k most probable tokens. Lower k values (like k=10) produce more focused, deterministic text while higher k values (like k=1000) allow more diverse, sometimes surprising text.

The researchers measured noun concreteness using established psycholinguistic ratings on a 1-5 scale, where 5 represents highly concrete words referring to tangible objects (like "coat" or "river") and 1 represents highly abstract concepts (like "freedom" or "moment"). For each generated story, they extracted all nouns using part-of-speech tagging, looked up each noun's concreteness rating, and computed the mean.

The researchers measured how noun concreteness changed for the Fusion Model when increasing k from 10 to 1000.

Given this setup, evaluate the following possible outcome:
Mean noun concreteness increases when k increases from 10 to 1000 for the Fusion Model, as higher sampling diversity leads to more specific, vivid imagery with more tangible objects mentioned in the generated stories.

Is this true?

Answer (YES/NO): NO